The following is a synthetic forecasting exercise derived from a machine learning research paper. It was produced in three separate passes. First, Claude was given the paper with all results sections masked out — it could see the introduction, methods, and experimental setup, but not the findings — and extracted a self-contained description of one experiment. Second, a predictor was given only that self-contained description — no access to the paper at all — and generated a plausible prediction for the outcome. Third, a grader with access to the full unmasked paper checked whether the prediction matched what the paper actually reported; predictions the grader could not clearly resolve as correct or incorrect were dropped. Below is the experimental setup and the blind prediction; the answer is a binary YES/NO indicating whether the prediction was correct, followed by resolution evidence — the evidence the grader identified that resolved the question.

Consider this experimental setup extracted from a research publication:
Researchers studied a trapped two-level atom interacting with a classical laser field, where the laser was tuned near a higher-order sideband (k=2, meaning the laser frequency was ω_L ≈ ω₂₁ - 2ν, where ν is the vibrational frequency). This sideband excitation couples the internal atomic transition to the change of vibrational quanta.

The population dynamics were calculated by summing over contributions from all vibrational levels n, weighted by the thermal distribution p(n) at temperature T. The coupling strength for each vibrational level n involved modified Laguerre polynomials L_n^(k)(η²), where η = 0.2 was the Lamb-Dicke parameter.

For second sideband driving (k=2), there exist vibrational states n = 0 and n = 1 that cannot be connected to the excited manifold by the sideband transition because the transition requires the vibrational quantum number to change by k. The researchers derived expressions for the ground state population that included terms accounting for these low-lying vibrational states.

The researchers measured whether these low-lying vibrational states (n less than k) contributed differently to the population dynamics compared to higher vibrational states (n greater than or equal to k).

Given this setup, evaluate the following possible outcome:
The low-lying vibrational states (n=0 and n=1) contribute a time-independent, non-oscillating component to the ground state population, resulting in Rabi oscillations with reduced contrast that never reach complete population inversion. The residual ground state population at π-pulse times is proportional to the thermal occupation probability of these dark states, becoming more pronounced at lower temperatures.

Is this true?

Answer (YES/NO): YES